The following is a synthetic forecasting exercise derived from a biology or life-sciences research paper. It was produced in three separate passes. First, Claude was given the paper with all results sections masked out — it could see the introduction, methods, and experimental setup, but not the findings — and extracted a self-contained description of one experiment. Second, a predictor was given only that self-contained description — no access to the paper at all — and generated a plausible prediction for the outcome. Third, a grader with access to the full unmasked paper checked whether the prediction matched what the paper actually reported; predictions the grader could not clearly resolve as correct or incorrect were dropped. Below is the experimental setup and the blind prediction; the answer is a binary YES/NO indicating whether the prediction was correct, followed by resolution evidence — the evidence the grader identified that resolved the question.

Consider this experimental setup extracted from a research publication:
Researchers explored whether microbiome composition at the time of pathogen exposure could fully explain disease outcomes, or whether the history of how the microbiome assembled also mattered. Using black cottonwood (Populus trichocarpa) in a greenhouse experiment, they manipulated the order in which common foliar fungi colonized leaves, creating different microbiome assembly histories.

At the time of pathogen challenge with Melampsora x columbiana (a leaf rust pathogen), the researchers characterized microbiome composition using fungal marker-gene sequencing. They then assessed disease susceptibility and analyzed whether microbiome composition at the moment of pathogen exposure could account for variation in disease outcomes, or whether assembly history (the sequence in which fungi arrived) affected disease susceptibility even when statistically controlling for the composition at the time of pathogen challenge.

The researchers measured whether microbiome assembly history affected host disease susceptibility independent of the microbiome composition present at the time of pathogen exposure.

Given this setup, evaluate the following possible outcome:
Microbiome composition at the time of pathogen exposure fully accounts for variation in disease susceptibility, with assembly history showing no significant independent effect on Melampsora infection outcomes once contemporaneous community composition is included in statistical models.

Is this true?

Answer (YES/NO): NO